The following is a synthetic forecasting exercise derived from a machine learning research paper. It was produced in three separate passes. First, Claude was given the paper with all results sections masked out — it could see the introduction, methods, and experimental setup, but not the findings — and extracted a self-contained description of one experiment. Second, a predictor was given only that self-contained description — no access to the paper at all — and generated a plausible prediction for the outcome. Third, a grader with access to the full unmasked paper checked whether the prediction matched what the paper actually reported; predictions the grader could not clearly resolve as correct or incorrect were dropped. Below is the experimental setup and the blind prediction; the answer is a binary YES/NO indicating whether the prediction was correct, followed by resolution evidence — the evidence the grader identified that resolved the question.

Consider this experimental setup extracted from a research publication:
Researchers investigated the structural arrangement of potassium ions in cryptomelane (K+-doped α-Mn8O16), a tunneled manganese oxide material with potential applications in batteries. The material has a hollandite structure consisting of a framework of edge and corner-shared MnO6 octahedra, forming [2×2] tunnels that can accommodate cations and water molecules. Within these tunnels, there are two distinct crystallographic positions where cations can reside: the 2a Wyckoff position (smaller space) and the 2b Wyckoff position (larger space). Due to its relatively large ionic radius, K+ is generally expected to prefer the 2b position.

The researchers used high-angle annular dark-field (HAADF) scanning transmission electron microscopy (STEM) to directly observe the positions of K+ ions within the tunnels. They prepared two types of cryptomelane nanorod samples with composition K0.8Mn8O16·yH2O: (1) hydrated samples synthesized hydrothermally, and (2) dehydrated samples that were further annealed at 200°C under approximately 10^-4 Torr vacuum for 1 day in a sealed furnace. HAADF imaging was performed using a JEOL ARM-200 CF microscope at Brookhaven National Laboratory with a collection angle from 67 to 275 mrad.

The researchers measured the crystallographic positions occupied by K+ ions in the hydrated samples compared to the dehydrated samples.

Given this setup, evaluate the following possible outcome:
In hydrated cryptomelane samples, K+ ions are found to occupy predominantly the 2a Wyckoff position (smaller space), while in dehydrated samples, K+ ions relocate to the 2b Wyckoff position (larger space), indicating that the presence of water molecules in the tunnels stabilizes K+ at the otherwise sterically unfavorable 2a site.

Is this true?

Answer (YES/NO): NO